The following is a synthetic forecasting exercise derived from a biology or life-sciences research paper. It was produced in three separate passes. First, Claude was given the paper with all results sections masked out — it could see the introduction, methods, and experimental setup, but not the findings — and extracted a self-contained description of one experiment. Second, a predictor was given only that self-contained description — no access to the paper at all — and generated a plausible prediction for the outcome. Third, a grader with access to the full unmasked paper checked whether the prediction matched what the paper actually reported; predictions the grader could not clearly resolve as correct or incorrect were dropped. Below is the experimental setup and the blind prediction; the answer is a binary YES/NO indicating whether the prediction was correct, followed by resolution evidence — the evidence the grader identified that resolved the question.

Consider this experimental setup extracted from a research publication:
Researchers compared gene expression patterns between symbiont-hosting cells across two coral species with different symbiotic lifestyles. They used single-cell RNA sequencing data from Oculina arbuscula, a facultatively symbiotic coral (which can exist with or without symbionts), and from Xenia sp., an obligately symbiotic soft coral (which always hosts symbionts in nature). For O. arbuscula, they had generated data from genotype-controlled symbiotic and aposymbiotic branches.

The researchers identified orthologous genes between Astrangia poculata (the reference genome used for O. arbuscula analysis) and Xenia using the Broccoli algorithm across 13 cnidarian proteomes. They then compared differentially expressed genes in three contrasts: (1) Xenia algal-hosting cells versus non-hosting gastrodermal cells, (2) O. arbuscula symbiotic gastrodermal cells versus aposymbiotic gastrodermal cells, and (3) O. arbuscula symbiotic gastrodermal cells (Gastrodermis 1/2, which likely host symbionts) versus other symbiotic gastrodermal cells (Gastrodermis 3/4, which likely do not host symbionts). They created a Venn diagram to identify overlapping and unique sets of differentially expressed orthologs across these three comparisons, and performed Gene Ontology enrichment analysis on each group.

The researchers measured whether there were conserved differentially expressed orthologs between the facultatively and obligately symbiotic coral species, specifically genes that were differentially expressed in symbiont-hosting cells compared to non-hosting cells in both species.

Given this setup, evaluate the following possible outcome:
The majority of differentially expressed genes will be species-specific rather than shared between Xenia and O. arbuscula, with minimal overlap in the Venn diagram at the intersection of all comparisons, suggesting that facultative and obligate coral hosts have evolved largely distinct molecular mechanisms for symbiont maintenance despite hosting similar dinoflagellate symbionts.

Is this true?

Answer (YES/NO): YES